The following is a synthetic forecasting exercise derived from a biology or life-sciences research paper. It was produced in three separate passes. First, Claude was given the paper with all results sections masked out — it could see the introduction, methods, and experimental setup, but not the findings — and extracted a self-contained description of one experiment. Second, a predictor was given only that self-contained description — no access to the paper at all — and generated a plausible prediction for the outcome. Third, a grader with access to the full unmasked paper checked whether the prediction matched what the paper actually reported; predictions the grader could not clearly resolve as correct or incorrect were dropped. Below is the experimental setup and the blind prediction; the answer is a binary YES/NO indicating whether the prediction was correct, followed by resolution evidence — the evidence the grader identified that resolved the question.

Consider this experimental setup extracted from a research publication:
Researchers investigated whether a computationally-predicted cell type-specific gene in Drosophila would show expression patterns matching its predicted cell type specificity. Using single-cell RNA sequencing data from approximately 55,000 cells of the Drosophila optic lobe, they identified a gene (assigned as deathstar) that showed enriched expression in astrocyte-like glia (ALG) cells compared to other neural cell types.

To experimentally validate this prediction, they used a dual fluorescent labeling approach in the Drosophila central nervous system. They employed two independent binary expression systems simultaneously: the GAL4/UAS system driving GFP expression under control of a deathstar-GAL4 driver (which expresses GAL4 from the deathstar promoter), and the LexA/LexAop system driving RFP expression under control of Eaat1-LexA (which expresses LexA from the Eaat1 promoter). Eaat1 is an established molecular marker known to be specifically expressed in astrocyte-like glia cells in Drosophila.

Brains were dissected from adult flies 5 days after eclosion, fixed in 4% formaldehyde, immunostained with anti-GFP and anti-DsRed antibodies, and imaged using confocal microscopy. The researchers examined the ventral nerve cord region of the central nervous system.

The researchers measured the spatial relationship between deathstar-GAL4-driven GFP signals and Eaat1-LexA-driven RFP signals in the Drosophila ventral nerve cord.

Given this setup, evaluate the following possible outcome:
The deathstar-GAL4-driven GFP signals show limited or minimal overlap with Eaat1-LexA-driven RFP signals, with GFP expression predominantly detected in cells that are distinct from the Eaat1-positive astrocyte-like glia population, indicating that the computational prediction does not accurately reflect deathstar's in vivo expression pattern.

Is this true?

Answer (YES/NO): NO